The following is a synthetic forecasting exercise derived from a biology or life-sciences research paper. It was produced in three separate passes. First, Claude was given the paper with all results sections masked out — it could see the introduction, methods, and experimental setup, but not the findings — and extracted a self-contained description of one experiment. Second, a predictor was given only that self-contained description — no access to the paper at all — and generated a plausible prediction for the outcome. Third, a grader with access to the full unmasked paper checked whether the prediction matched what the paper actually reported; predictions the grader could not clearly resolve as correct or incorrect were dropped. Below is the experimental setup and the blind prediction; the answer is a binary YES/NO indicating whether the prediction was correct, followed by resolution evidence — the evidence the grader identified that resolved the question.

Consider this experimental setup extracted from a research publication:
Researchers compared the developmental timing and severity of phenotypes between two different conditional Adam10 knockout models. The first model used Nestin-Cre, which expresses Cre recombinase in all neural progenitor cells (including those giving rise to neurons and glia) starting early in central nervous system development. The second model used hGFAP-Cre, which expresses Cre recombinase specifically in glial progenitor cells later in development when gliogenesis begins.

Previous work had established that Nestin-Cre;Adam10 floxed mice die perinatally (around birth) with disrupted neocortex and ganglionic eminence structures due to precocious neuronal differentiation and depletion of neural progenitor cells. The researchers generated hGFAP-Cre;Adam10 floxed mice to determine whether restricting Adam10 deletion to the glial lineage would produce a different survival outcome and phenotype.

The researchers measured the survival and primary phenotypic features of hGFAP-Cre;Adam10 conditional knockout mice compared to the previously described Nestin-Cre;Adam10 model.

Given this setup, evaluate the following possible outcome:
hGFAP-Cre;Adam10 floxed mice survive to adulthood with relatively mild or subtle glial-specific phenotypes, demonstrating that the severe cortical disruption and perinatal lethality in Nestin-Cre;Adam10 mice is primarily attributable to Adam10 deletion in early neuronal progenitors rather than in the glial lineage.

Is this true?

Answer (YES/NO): NO